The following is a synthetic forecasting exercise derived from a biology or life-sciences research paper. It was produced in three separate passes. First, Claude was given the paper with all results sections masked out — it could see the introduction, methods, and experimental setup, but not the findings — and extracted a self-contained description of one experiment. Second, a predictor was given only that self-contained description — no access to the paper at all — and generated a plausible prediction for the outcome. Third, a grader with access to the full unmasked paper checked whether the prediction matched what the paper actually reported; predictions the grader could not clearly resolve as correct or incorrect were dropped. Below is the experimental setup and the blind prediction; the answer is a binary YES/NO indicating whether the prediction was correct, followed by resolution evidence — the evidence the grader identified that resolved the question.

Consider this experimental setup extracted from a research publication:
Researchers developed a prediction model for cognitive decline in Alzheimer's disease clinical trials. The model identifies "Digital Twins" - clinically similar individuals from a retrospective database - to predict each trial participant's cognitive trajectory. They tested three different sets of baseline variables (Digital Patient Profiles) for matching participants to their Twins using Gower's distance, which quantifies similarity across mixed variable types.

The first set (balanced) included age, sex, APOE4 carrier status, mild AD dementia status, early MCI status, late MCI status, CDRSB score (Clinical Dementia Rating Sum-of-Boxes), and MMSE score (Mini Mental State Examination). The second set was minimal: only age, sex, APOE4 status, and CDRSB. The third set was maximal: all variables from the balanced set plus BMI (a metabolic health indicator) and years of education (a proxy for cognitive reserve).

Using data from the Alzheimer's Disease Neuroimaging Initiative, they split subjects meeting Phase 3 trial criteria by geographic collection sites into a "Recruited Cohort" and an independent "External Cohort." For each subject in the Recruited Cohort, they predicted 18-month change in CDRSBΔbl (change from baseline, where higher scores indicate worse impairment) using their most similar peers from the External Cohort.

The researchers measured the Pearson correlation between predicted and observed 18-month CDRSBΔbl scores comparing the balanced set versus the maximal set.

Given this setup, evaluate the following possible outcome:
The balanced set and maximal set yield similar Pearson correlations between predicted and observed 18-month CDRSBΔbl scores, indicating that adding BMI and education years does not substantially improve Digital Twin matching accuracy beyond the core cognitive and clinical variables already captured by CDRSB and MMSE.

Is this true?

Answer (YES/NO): YES